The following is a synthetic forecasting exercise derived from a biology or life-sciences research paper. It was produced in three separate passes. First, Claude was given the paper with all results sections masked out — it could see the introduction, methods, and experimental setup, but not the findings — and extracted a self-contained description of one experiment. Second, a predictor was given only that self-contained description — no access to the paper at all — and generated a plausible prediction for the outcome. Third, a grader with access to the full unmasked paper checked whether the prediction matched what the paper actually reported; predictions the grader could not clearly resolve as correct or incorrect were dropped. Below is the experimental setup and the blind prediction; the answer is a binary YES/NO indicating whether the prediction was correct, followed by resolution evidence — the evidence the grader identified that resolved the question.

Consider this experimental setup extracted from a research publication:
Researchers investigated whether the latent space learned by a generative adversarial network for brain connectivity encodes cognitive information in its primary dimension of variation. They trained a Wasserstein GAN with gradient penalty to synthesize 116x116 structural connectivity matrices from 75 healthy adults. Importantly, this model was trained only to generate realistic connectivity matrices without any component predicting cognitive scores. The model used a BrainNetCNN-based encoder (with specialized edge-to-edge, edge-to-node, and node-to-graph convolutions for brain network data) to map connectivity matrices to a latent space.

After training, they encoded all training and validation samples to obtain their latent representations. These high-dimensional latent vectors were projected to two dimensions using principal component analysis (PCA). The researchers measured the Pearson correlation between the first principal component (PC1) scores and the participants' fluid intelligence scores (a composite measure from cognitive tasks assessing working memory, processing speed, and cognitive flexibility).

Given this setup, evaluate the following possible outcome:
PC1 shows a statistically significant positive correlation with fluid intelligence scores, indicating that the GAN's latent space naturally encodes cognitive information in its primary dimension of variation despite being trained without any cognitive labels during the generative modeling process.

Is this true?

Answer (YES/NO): NO